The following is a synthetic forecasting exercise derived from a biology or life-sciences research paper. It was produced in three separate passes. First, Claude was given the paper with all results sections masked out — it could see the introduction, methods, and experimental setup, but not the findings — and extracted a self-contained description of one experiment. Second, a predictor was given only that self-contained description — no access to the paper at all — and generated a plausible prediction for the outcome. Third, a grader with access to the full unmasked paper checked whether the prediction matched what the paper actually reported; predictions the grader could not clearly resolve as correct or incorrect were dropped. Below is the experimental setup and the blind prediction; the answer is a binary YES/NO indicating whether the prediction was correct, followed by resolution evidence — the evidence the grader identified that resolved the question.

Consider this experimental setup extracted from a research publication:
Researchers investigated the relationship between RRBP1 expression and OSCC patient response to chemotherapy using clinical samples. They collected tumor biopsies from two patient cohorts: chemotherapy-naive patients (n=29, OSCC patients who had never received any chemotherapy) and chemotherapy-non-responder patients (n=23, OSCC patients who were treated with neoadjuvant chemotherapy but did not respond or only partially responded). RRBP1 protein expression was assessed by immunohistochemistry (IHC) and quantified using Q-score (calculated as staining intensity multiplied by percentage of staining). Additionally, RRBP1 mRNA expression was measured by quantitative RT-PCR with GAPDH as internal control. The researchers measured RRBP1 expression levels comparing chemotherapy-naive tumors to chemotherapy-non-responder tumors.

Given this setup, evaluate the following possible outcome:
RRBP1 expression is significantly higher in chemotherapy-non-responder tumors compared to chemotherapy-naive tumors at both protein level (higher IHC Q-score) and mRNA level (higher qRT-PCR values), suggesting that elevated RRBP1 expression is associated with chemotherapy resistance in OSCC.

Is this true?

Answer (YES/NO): YES